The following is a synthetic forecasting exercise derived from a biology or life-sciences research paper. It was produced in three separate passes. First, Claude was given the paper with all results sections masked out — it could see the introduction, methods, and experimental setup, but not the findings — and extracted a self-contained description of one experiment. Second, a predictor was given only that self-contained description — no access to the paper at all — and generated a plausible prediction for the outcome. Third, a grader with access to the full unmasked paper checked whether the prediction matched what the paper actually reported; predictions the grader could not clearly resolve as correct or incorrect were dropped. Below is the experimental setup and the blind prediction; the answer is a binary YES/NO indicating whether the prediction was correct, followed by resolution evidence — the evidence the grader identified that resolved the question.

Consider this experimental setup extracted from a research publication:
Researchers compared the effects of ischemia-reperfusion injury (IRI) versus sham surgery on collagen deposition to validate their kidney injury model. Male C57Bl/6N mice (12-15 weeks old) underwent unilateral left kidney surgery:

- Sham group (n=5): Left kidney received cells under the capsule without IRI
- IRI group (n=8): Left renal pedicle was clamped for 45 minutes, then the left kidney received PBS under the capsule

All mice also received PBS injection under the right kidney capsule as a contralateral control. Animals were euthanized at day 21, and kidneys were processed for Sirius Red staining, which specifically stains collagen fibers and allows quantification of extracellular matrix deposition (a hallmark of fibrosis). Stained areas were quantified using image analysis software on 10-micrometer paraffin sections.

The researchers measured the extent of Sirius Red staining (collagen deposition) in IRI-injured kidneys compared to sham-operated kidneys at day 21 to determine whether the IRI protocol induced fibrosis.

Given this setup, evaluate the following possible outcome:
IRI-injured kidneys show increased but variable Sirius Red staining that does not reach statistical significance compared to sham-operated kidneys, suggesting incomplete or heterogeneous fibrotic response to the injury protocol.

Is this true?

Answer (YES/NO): NO